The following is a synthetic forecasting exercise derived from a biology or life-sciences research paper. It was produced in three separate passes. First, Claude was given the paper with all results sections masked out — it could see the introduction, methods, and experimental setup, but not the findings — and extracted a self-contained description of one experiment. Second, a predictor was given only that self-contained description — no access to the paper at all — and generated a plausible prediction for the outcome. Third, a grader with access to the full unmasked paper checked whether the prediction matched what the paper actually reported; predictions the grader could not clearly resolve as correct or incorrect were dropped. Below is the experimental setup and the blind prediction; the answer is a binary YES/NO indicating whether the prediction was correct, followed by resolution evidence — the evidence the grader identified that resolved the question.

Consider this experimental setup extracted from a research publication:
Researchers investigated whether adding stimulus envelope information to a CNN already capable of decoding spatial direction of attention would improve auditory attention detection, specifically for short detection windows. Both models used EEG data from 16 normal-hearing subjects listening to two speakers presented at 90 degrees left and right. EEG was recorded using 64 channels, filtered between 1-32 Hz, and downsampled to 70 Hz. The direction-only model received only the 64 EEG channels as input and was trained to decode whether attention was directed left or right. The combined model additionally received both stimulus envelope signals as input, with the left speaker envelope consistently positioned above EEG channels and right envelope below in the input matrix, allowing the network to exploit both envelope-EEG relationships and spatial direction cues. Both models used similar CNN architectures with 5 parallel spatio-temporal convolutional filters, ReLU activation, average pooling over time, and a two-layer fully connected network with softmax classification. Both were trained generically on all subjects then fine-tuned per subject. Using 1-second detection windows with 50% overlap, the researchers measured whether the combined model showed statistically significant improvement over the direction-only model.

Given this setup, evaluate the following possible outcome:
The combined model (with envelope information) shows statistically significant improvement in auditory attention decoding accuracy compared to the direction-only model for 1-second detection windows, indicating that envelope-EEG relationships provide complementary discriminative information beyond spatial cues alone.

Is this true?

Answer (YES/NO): NO